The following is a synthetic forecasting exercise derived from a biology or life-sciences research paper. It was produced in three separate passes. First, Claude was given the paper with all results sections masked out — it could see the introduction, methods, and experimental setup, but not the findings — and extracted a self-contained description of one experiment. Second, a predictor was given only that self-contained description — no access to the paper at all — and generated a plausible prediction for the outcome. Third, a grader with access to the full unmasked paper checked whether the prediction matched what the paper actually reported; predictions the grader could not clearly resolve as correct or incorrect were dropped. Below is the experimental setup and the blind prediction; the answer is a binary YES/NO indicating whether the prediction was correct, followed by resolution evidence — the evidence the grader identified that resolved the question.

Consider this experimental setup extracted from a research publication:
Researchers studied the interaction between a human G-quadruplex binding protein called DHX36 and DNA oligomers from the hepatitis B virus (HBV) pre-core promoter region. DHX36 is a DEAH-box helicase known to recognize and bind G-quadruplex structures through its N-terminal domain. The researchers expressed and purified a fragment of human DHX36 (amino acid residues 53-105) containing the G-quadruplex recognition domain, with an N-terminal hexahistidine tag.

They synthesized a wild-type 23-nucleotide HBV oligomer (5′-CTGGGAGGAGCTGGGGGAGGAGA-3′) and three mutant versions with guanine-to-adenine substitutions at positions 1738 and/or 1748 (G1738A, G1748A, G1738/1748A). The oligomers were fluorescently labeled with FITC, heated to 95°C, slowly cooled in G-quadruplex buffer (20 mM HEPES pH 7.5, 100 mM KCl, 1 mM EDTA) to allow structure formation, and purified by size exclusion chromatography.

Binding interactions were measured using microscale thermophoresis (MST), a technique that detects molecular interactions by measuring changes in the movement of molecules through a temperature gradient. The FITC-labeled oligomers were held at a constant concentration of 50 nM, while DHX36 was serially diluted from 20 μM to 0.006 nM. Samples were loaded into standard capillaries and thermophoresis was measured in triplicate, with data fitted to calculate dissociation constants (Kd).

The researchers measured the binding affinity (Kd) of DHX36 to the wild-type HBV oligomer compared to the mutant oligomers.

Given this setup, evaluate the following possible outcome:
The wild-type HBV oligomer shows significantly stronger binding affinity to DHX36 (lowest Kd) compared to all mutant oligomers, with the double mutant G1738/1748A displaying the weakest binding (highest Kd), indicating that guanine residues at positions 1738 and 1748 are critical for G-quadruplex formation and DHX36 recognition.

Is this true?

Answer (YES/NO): NO